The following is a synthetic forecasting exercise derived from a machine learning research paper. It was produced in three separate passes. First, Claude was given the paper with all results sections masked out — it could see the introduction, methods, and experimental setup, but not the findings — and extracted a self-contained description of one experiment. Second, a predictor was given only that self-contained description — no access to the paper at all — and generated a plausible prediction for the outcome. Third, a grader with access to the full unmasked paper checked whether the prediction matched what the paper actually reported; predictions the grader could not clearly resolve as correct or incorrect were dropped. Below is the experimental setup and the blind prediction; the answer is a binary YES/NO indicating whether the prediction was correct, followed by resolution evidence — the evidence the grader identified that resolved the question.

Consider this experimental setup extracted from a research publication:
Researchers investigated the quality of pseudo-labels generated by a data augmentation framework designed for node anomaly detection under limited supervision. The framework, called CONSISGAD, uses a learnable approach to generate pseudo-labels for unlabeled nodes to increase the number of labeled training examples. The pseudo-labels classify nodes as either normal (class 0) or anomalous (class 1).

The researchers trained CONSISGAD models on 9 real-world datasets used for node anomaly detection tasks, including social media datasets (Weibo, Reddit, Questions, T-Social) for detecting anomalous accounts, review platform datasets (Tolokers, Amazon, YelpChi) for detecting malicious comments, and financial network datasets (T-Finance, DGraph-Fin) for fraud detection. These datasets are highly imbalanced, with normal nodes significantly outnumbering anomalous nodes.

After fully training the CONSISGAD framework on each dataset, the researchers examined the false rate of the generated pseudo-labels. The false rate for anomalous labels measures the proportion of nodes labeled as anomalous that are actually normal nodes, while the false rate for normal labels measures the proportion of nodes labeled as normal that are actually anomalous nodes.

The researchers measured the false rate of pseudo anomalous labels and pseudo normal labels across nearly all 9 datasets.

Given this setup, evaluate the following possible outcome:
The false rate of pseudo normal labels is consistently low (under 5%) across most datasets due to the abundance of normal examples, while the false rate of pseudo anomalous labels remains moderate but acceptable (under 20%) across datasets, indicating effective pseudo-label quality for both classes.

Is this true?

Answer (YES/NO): NO